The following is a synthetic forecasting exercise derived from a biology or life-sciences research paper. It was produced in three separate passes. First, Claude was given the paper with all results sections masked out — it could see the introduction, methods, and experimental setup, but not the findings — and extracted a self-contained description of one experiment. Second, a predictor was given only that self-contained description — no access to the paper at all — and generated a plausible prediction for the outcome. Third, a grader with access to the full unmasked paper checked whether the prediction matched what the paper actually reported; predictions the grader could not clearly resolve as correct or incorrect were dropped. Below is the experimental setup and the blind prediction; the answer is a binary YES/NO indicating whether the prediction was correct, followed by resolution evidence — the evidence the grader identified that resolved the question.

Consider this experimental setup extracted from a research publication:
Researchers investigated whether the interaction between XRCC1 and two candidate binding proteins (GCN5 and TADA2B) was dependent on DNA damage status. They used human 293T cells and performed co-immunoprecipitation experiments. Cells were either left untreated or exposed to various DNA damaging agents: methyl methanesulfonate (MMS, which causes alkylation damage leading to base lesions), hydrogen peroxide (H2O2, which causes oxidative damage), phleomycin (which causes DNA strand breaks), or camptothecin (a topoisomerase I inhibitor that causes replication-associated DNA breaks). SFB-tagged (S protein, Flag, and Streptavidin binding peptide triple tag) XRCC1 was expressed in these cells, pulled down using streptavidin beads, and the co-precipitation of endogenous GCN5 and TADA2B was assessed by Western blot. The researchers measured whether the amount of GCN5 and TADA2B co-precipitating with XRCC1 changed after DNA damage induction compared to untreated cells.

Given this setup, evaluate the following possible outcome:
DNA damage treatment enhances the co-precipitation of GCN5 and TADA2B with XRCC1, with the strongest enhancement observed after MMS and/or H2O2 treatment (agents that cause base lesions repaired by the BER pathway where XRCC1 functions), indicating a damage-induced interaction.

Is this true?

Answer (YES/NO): NO